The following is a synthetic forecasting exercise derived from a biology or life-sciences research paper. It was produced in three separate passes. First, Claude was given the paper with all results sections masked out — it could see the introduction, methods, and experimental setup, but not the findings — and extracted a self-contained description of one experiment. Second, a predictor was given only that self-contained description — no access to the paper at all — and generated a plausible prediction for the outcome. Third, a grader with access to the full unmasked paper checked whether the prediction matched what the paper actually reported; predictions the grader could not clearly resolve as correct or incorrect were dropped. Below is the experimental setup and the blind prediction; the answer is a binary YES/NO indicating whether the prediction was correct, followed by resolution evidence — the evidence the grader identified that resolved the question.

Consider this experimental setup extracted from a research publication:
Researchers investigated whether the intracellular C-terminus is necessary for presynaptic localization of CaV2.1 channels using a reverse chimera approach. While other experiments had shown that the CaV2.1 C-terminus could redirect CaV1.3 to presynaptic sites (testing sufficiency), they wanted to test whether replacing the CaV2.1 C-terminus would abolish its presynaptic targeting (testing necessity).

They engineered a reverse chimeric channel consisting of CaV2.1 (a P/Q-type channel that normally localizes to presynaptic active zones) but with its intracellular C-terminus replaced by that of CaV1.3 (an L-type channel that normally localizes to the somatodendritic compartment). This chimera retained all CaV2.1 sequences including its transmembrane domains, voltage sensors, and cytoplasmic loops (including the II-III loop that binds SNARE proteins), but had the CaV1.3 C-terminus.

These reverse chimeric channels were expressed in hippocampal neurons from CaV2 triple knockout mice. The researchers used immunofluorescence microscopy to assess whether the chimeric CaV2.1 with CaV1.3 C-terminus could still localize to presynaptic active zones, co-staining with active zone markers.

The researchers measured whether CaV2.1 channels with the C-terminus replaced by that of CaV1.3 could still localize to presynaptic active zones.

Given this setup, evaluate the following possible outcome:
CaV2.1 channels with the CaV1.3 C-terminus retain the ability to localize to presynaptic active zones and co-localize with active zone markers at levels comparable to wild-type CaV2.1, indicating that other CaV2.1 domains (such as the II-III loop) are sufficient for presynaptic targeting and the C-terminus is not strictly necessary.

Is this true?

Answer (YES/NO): NO